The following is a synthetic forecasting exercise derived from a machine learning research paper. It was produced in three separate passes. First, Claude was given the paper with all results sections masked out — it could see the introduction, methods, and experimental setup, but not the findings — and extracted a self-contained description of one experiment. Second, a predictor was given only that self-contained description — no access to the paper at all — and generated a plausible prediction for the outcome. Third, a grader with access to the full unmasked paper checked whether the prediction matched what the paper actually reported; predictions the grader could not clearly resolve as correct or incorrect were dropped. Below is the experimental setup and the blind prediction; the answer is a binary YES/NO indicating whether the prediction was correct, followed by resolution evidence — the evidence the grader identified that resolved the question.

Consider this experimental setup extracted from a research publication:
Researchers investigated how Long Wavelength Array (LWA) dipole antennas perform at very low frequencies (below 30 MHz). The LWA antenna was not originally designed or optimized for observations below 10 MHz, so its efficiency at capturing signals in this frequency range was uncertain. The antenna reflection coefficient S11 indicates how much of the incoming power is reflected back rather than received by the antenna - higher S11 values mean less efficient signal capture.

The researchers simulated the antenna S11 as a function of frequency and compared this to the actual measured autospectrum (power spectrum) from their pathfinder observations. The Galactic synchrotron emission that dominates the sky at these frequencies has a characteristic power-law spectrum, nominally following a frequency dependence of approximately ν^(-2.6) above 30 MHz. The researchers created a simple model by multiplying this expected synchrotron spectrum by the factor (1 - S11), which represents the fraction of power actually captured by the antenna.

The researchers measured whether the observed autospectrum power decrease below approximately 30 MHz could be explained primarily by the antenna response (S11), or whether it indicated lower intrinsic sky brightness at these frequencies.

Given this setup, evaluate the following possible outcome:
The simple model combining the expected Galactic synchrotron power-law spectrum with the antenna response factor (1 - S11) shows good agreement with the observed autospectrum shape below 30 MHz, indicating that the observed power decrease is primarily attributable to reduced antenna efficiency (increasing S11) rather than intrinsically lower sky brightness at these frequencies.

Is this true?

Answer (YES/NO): YES